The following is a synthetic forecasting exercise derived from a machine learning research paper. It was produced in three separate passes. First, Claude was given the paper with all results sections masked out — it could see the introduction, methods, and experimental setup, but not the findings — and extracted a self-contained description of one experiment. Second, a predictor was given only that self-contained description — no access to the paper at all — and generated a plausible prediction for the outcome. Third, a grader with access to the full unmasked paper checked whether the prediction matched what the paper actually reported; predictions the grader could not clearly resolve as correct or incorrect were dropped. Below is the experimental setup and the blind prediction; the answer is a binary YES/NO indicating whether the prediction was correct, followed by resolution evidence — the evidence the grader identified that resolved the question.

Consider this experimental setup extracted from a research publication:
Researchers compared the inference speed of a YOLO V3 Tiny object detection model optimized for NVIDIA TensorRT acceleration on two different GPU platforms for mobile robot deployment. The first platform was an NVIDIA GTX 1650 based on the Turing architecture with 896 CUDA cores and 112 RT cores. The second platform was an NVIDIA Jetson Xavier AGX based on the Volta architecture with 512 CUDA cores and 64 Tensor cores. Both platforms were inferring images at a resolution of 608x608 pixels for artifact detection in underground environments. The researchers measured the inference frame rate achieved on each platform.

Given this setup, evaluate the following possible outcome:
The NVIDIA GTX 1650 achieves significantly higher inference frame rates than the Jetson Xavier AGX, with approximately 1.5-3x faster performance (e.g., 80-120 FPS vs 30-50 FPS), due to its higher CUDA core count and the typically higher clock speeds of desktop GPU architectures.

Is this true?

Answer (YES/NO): NO